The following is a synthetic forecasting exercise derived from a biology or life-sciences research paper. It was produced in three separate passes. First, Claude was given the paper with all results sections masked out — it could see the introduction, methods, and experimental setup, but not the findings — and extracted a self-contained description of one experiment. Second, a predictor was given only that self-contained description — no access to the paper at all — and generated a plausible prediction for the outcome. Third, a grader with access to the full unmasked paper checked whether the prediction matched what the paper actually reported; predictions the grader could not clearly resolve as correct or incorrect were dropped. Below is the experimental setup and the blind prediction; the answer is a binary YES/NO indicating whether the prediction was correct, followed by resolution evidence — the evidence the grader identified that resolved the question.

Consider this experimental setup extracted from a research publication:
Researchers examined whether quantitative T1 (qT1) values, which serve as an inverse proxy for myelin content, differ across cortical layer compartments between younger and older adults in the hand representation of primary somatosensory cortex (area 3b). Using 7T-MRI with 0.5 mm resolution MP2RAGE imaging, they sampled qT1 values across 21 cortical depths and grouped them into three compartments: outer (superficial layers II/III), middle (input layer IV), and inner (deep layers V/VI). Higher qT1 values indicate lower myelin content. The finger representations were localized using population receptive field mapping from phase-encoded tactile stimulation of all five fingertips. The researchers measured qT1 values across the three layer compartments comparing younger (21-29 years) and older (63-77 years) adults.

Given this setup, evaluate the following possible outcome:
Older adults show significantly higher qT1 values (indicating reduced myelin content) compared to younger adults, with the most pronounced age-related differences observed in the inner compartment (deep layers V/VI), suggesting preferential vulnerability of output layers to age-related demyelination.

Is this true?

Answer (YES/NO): NO